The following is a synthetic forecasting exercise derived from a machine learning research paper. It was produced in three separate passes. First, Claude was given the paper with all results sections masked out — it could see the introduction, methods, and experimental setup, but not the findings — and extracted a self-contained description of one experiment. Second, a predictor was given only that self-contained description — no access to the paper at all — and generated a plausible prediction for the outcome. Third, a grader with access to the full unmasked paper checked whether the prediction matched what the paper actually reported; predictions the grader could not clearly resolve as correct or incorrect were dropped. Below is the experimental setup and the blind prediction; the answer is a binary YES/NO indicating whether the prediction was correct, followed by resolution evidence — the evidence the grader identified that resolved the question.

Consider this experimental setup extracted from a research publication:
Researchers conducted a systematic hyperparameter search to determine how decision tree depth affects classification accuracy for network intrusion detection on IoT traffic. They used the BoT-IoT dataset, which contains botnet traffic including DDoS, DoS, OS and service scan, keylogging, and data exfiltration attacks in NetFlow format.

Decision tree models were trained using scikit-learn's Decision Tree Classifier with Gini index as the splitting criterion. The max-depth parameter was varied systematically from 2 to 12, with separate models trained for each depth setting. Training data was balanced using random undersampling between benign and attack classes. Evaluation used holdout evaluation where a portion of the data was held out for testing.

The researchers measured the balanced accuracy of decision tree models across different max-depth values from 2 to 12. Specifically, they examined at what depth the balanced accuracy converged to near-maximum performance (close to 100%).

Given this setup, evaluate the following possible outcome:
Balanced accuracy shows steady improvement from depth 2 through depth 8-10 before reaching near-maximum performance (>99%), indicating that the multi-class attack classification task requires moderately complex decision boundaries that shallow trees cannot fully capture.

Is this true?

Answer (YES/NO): NO